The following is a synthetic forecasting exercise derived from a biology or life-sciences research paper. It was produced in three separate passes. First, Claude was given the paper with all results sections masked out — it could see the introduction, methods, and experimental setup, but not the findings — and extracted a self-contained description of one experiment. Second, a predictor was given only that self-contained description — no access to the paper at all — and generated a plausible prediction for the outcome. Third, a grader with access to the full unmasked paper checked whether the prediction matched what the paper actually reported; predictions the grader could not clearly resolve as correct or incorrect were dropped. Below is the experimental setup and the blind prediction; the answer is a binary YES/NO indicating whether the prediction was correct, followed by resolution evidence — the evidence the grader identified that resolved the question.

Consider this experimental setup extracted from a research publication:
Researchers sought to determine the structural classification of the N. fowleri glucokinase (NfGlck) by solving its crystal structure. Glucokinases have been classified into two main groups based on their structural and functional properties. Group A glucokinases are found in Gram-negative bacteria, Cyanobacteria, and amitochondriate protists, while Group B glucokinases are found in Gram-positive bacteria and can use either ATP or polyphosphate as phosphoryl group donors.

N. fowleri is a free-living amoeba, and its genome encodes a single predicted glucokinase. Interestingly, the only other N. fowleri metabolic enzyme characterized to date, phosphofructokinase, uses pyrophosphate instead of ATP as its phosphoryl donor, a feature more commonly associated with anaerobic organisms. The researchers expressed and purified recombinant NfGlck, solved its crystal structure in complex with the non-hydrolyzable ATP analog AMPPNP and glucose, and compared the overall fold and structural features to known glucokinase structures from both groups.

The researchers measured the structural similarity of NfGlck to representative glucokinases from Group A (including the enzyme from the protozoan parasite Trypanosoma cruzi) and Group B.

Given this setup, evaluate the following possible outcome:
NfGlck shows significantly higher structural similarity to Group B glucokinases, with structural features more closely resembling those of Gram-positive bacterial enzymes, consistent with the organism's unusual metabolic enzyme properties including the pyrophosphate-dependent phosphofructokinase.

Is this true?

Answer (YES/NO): NO